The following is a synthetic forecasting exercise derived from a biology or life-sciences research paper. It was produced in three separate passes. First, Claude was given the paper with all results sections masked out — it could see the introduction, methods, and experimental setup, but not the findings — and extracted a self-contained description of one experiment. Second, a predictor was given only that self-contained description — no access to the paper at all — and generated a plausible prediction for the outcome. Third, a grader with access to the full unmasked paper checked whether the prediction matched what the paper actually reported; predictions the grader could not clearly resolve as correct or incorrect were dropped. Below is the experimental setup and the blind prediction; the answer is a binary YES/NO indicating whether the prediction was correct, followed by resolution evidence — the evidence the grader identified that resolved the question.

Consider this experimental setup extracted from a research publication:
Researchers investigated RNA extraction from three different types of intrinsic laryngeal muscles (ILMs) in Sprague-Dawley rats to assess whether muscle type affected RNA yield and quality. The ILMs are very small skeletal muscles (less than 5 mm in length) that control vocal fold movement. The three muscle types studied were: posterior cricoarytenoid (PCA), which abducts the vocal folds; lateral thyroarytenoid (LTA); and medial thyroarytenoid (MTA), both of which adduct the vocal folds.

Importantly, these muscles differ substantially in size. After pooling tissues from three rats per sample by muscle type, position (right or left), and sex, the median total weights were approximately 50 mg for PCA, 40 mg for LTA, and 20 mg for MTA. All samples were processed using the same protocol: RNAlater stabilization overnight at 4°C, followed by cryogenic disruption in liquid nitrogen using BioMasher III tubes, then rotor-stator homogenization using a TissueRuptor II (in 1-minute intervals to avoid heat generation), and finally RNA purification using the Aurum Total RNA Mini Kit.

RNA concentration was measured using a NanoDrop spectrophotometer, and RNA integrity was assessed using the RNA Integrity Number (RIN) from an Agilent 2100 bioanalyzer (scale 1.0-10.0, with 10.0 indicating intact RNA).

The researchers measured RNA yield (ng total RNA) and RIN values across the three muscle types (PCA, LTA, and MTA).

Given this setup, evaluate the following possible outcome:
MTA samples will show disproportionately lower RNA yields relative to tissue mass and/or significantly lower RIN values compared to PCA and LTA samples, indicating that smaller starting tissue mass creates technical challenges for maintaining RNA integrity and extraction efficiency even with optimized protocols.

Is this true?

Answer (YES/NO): NO